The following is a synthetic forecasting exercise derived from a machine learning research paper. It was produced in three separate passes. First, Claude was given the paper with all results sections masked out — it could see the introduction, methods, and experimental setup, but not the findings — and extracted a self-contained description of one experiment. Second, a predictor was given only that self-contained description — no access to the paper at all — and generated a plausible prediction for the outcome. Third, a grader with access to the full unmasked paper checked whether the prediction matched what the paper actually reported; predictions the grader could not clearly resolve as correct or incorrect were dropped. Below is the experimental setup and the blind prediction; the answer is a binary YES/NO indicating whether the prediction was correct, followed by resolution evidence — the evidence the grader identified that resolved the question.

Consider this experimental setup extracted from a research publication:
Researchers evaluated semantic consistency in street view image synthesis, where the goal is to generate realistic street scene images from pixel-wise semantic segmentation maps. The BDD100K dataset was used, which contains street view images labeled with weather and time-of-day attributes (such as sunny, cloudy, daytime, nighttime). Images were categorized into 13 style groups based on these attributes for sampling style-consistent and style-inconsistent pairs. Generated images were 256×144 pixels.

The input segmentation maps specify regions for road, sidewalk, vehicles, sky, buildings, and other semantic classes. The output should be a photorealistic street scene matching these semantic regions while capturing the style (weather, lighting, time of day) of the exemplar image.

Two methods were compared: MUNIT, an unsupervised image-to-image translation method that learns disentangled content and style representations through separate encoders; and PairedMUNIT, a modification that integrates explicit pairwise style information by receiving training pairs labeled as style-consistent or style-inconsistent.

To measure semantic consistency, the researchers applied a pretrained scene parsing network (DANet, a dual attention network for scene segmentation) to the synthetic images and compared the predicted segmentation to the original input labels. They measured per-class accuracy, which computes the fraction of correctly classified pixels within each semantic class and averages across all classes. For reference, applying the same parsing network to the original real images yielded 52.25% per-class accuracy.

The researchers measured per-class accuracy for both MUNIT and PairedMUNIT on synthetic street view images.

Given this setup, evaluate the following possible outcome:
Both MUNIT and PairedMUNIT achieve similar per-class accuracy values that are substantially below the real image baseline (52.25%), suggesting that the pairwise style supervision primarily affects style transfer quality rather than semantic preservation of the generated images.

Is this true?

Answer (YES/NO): NO